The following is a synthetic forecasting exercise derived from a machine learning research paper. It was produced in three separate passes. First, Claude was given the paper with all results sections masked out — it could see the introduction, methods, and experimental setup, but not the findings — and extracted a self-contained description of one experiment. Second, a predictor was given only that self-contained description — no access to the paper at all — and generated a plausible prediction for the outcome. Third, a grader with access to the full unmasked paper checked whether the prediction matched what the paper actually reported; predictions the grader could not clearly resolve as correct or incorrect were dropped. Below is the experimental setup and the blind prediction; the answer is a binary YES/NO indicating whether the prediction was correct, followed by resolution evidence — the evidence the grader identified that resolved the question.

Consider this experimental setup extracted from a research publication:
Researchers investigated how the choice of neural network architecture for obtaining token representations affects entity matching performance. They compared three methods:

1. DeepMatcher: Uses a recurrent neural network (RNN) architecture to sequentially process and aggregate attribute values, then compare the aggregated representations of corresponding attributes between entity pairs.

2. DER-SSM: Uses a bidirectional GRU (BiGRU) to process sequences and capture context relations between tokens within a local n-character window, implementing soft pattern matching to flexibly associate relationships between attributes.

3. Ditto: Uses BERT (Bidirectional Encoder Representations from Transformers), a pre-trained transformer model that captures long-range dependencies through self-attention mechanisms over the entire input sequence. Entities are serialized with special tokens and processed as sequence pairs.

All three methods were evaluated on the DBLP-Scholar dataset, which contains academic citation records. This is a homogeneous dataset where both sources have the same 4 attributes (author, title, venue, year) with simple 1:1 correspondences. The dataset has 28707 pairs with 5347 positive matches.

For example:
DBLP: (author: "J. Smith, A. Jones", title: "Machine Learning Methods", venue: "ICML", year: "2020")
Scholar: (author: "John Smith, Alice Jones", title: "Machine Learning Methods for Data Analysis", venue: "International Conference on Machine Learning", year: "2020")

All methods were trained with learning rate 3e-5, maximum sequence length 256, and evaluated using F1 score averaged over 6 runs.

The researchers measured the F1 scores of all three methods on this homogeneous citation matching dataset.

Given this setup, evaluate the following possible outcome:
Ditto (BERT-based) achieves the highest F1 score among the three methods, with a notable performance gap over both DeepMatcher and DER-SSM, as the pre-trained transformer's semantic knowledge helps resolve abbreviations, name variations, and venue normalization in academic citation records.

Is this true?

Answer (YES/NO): NO